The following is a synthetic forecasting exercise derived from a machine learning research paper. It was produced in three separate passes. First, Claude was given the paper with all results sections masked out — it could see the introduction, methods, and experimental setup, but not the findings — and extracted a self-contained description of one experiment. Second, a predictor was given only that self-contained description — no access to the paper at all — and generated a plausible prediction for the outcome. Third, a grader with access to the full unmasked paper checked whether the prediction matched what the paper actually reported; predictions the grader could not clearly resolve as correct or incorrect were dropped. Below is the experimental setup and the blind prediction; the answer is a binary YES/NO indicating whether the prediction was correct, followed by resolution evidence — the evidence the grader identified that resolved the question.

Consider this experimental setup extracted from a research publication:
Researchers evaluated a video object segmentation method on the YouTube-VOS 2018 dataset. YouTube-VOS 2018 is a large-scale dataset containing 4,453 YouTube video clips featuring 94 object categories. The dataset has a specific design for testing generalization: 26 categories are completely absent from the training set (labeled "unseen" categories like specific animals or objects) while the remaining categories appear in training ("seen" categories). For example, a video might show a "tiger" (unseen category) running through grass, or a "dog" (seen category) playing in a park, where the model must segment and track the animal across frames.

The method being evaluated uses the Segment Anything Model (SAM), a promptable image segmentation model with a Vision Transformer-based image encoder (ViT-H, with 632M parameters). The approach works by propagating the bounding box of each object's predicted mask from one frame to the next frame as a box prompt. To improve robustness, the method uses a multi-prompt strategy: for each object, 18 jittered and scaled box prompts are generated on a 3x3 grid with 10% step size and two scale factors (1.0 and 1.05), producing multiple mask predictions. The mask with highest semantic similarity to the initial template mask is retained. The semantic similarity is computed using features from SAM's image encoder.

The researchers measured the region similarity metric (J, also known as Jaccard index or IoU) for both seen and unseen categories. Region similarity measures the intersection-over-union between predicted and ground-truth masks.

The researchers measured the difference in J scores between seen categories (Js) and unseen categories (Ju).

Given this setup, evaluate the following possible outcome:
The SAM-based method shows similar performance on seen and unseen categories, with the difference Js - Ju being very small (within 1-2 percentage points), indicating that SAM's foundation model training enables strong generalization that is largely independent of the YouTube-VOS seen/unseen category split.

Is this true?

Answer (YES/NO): NO